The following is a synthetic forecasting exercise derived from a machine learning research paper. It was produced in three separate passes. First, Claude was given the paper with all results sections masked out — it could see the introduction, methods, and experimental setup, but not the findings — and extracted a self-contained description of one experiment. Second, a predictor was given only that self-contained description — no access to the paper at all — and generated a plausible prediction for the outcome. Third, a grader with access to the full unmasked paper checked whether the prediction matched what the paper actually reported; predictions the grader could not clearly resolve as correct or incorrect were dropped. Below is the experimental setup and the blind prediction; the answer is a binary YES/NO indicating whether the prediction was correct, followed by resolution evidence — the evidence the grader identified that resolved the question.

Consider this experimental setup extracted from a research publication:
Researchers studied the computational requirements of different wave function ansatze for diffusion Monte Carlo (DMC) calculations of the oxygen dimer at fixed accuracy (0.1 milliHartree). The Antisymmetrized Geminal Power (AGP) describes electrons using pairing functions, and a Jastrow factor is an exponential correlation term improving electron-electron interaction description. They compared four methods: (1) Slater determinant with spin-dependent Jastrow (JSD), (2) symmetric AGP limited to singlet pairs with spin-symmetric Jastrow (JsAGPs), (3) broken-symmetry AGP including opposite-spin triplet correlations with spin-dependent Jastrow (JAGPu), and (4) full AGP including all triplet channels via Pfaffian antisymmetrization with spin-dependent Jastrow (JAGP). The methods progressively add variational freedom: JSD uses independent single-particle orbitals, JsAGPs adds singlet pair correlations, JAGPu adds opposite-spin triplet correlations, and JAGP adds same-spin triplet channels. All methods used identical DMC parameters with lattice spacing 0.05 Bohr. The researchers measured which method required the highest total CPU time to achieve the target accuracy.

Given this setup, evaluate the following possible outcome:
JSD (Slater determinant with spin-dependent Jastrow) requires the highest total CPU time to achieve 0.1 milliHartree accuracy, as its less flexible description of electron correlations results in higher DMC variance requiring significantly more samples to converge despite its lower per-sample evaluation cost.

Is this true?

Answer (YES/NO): NO